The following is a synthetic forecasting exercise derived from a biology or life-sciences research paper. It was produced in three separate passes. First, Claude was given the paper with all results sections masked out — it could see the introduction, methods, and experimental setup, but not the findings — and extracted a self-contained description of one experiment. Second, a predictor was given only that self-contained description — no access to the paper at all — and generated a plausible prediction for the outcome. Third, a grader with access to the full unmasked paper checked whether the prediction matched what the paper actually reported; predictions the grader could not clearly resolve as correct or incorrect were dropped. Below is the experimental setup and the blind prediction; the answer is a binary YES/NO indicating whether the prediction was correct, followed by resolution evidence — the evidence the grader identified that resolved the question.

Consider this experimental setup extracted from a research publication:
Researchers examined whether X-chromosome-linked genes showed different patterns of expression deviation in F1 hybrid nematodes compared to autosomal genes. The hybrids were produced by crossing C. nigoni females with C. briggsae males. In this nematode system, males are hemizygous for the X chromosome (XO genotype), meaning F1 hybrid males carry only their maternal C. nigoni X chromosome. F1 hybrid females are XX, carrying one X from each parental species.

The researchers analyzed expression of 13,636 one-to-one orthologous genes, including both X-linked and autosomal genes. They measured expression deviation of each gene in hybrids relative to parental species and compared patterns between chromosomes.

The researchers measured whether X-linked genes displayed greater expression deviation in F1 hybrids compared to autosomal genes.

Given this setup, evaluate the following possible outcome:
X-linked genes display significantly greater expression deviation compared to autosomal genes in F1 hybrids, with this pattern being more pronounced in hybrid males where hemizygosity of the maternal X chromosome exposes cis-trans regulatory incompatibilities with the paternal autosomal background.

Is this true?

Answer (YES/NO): YES